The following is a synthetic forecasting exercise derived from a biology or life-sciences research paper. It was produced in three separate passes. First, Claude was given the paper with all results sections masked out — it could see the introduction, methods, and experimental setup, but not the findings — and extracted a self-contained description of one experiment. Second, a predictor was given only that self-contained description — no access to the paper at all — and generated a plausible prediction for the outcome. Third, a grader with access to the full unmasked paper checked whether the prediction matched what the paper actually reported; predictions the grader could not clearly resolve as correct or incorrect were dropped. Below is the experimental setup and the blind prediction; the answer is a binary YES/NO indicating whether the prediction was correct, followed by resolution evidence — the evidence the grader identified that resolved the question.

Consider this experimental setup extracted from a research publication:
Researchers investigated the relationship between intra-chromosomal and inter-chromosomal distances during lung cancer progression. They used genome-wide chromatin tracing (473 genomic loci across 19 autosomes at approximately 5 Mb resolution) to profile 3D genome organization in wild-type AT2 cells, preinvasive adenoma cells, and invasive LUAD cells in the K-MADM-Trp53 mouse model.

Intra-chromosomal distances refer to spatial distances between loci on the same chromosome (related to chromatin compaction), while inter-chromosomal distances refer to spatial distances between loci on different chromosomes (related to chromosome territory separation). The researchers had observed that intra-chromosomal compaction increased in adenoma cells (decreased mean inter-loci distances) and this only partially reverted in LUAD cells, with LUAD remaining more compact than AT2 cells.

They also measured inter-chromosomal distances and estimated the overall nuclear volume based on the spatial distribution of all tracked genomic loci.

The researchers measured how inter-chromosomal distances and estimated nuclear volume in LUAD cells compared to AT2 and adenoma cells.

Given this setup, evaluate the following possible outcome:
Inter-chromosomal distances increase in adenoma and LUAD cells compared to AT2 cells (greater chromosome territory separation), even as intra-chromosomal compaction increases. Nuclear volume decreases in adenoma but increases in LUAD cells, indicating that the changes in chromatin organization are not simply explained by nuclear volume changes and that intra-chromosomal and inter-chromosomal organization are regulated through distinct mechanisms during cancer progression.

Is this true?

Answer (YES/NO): NO